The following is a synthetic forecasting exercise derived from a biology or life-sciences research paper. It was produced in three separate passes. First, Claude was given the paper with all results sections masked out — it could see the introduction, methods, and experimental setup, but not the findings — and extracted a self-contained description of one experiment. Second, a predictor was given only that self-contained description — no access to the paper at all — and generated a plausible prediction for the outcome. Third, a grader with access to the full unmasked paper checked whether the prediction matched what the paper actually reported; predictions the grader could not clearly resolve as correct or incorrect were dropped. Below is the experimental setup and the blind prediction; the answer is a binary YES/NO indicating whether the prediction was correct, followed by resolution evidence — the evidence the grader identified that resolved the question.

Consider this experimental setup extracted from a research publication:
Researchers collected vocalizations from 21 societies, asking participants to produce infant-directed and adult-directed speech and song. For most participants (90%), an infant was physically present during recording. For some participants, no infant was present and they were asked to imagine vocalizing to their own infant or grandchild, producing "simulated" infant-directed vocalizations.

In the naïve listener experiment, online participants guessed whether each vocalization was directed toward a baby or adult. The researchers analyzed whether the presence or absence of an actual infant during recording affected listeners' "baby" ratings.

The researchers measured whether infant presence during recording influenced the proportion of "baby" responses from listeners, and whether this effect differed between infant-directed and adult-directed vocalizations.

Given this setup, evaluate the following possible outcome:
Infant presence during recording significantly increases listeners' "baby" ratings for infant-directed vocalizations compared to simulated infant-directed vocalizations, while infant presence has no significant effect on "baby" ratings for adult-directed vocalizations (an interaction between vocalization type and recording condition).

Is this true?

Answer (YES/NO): NO